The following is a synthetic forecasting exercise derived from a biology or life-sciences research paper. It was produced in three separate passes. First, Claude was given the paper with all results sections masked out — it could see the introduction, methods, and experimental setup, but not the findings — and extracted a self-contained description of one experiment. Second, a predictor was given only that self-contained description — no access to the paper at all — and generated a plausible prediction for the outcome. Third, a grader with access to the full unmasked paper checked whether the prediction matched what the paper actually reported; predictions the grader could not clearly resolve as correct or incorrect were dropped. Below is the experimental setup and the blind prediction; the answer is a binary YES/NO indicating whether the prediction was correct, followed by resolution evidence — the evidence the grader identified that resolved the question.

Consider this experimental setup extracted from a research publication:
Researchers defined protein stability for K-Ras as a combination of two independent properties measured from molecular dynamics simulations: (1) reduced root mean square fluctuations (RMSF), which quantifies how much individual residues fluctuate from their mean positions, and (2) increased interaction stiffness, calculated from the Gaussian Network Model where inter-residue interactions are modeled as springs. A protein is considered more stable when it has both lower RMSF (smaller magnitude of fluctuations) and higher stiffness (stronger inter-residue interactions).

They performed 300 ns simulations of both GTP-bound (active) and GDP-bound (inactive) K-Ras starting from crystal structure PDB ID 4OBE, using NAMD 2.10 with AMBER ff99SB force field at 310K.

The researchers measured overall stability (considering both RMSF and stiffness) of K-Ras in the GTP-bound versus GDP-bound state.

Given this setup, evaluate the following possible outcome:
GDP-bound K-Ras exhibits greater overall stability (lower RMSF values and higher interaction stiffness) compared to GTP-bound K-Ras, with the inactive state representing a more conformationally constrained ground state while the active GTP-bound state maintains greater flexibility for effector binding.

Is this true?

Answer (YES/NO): NO